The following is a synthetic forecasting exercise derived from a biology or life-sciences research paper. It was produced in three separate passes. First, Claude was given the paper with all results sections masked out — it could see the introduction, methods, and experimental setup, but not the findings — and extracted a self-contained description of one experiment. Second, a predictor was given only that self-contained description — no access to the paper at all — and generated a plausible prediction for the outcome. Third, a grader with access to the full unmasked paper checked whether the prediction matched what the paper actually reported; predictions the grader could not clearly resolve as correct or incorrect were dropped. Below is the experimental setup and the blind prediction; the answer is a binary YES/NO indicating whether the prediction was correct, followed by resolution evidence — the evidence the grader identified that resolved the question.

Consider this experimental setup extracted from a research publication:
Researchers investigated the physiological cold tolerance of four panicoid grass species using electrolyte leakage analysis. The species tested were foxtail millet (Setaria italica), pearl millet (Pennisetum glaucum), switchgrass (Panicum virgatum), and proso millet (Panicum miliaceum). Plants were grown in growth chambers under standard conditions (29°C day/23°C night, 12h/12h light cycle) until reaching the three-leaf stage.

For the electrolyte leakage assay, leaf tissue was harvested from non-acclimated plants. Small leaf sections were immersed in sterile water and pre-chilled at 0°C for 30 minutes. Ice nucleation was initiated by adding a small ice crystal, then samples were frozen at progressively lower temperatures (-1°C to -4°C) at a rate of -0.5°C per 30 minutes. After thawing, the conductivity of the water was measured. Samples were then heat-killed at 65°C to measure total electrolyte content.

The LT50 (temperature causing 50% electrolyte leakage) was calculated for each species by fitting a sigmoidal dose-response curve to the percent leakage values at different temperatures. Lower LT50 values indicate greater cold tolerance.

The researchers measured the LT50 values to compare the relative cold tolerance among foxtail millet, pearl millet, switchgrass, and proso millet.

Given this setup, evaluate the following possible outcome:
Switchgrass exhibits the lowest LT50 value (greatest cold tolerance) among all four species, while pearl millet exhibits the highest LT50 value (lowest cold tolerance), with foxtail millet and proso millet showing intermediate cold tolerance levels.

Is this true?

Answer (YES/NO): NO